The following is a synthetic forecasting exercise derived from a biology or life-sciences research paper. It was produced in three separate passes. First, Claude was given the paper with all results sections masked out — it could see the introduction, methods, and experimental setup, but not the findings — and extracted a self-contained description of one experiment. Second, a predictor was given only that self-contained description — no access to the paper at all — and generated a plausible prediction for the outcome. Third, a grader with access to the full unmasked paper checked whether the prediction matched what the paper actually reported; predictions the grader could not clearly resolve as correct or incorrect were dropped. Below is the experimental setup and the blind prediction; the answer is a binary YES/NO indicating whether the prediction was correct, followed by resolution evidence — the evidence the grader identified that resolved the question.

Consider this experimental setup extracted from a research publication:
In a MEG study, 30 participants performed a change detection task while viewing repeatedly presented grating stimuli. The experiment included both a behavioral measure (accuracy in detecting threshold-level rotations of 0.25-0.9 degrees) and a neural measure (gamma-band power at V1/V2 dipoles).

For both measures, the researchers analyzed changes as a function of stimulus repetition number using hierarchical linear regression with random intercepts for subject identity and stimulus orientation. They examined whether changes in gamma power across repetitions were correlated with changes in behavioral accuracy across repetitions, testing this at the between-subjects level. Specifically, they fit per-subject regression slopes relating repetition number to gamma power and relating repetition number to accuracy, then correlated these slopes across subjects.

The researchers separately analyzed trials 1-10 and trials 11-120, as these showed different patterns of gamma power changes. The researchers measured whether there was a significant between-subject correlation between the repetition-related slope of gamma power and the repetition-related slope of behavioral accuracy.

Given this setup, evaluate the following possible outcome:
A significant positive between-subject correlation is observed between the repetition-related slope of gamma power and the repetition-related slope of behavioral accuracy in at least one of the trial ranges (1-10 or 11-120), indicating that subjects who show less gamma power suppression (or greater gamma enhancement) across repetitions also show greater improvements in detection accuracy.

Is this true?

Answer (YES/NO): NO